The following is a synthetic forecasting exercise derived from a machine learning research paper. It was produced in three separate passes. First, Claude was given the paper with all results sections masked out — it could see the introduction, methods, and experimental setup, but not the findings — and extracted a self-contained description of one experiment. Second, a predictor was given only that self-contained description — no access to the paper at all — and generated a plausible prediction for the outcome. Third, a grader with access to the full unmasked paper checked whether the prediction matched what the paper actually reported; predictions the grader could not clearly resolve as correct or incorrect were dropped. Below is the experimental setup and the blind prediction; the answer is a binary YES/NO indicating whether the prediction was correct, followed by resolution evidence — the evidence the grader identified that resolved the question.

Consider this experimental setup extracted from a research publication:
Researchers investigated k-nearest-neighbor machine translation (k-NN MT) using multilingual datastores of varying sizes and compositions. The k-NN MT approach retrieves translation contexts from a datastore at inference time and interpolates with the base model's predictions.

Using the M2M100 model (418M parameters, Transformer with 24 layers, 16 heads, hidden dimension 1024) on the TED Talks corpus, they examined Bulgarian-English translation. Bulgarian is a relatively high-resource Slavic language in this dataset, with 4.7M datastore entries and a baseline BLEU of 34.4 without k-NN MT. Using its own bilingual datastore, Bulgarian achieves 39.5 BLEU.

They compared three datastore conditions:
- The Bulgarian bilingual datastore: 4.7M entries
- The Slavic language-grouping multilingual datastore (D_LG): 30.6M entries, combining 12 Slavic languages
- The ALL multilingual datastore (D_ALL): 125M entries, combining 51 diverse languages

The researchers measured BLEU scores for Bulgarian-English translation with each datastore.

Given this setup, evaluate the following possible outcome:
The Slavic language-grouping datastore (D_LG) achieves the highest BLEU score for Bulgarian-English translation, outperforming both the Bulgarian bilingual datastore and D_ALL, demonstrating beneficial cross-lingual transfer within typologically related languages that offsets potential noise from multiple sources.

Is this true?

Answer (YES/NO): NO